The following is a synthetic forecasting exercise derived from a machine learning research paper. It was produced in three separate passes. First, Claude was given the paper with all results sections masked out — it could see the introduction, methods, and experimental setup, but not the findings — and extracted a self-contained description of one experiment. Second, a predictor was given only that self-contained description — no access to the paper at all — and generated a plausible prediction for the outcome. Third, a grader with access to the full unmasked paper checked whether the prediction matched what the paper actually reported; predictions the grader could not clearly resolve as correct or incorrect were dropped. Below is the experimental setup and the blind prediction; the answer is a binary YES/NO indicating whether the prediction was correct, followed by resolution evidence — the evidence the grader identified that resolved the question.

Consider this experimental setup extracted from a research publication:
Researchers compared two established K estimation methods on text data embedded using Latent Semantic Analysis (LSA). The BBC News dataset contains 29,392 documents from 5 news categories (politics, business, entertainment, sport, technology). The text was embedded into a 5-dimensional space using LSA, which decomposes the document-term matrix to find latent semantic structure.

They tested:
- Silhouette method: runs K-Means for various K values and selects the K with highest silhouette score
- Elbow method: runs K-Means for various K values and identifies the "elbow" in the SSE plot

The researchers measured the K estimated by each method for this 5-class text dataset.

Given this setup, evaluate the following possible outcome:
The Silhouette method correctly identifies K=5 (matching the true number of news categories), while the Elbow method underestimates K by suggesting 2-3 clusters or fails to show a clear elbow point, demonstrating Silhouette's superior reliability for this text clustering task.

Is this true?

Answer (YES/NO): NO